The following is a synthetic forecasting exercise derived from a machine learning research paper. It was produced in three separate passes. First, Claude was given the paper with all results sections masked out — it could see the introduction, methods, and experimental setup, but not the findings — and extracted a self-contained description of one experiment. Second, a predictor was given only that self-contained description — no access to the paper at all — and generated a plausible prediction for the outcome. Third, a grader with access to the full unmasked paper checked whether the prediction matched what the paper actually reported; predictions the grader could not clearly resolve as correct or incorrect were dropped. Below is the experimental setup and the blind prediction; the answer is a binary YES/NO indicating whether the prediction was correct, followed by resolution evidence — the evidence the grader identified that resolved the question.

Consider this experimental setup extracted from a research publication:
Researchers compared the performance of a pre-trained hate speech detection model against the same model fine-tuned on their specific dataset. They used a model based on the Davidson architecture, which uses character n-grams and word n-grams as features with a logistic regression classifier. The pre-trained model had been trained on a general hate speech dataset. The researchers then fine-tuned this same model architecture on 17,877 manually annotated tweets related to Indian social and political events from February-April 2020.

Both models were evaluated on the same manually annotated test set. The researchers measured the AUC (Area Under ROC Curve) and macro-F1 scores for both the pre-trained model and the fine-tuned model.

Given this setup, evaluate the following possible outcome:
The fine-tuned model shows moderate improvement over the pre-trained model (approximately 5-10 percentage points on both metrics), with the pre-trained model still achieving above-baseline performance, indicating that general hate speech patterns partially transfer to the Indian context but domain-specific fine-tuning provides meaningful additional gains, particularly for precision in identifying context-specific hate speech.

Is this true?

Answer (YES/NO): NO